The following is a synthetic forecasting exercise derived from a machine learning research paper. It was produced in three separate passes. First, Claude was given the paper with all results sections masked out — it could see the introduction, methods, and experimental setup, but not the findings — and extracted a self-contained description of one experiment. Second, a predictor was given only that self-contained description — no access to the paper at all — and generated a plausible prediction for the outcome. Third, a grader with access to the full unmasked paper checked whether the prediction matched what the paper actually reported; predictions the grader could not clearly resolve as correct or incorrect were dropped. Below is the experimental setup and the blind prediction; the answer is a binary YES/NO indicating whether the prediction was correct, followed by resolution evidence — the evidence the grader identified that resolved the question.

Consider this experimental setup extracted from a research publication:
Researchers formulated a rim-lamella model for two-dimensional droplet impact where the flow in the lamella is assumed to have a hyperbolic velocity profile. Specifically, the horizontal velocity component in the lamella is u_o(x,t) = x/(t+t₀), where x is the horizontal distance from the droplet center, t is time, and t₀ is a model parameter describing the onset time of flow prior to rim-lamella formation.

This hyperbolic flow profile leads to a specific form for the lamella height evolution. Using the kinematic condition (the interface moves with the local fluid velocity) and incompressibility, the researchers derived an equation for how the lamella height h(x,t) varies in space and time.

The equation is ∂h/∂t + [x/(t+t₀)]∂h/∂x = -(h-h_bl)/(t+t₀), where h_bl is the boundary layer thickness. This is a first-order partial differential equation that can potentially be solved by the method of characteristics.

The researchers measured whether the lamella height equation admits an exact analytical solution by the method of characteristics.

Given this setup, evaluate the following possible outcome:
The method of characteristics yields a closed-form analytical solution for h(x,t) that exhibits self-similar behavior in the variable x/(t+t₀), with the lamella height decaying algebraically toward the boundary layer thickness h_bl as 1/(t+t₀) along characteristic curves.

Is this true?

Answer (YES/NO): YES